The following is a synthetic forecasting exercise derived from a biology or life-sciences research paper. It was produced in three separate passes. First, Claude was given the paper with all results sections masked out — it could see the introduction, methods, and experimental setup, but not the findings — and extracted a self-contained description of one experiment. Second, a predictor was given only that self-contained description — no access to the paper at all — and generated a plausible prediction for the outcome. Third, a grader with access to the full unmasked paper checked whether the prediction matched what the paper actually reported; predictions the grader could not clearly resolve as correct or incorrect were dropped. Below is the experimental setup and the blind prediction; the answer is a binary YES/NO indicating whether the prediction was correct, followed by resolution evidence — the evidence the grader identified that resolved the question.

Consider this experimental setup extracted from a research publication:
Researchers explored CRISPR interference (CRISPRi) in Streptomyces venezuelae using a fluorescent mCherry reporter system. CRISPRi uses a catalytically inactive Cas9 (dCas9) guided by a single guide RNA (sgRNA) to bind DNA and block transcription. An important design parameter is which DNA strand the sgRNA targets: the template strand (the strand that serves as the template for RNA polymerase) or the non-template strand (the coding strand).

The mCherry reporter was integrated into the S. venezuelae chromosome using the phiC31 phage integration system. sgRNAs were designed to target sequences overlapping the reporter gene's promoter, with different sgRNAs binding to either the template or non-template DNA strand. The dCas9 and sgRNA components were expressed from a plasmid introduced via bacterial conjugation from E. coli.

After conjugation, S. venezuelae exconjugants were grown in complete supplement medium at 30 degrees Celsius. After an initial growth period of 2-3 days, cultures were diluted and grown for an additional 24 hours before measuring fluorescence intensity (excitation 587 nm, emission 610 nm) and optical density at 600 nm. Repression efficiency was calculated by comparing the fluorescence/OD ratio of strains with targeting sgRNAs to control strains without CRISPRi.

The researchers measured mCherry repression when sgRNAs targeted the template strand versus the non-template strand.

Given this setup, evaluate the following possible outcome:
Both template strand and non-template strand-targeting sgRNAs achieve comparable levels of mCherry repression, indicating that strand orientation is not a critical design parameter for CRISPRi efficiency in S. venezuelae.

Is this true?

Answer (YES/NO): NO